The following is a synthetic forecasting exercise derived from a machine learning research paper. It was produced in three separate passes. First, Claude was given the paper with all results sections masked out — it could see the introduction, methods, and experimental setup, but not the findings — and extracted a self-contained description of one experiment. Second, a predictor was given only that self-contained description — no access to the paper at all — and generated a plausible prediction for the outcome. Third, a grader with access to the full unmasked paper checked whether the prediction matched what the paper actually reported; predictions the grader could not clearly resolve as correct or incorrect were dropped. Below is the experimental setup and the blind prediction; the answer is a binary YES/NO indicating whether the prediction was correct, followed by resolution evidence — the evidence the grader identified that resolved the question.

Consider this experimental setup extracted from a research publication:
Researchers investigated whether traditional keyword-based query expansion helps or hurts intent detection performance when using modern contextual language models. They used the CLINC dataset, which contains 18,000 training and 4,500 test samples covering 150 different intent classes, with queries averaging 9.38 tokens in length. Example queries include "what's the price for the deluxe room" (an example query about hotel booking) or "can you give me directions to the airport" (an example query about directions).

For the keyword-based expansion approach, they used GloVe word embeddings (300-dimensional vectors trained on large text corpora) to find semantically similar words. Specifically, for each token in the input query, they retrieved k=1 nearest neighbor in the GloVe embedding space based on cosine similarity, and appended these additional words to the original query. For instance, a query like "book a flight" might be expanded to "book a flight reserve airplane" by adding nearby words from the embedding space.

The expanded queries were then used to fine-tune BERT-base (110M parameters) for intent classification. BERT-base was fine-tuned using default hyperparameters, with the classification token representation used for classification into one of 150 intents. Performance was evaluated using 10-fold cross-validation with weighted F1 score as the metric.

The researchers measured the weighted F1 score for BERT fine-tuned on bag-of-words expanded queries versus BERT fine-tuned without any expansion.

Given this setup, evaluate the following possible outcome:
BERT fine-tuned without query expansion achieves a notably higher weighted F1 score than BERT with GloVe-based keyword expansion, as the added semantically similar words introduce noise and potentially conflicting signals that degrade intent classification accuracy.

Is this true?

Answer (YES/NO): YES